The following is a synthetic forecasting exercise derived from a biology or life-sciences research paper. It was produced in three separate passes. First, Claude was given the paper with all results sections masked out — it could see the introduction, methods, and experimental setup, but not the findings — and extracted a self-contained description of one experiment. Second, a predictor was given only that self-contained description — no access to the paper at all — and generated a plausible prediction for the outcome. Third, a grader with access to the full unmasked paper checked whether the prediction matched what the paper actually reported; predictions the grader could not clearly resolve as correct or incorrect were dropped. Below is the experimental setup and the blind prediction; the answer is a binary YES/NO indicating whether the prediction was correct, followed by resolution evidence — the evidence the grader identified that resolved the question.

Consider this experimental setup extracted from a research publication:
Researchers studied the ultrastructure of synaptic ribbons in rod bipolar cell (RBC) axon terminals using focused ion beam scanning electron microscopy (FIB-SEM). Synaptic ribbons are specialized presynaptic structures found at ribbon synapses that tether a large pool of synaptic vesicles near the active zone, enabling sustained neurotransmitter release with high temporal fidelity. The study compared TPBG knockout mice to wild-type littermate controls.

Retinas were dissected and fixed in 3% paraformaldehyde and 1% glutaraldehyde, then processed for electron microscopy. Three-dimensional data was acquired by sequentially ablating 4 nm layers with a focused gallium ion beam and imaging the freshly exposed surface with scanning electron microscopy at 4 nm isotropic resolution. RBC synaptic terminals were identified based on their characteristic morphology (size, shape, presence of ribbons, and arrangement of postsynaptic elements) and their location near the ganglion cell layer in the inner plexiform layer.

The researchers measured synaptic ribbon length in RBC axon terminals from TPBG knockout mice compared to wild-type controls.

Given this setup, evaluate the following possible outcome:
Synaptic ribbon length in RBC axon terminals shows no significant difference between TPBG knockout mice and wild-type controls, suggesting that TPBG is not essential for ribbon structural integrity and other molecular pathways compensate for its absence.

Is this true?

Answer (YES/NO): NO